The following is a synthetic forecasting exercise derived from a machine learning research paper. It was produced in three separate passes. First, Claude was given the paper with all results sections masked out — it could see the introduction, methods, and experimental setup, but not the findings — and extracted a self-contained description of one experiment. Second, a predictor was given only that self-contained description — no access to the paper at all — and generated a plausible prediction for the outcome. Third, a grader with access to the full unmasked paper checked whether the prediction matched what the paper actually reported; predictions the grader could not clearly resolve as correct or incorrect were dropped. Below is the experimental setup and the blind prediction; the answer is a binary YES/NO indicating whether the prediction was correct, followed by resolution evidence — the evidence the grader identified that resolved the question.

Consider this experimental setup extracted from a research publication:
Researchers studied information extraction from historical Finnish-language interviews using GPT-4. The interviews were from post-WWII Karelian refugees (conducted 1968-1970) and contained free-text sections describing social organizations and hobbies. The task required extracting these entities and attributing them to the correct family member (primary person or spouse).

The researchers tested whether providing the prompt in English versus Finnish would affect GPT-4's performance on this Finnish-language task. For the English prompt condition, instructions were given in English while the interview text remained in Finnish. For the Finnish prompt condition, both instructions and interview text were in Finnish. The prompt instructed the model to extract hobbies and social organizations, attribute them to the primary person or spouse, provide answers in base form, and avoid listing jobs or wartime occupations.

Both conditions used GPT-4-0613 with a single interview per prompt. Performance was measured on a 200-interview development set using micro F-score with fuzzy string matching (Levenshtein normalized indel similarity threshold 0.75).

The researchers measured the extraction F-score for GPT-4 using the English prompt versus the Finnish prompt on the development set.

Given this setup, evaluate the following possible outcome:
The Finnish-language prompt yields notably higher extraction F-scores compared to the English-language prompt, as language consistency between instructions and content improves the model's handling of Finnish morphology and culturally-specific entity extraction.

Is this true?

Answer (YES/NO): YES